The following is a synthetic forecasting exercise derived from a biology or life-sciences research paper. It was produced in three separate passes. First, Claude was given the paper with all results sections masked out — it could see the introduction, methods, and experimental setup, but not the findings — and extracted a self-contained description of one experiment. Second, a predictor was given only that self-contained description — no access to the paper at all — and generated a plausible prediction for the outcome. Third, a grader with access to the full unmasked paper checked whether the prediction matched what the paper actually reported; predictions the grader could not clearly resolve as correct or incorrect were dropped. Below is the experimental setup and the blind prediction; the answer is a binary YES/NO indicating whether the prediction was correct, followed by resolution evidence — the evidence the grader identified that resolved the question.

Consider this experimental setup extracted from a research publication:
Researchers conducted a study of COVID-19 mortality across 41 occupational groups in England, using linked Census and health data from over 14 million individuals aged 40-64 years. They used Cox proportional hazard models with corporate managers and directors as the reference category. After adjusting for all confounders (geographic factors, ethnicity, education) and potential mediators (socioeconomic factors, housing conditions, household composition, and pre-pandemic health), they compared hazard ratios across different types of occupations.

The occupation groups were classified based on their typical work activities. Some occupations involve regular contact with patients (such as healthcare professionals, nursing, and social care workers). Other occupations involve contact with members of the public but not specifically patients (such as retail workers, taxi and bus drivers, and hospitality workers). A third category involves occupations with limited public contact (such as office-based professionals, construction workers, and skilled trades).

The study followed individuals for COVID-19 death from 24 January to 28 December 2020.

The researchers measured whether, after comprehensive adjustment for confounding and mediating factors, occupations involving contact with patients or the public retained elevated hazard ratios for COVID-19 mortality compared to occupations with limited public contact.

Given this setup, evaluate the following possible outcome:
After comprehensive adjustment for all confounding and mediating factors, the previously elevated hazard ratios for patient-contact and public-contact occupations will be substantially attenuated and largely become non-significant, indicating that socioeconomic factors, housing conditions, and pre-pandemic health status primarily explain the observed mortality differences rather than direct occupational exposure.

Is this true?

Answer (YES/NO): NO